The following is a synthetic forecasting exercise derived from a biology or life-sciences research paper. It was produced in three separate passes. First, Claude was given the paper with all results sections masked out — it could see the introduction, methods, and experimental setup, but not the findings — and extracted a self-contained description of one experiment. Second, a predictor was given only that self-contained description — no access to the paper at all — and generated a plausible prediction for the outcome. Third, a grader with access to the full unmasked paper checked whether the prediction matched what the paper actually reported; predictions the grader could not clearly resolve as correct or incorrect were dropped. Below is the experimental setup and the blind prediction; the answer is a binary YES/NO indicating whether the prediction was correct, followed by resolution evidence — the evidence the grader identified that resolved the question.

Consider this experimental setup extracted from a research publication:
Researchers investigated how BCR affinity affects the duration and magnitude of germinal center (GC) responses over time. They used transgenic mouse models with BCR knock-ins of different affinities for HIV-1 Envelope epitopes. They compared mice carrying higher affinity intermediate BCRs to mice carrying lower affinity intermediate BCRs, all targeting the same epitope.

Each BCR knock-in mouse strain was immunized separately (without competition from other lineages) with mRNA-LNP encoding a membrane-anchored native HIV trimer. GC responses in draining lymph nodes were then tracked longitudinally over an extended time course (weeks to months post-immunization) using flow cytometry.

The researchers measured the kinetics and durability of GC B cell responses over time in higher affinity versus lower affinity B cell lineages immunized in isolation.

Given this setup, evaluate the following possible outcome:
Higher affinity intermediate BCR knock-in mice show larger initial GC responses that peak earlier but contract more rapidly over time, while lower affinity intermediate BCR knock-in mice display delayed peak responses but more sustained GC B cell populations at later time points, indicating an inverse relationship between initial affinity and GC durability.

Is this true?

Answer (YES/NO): NO